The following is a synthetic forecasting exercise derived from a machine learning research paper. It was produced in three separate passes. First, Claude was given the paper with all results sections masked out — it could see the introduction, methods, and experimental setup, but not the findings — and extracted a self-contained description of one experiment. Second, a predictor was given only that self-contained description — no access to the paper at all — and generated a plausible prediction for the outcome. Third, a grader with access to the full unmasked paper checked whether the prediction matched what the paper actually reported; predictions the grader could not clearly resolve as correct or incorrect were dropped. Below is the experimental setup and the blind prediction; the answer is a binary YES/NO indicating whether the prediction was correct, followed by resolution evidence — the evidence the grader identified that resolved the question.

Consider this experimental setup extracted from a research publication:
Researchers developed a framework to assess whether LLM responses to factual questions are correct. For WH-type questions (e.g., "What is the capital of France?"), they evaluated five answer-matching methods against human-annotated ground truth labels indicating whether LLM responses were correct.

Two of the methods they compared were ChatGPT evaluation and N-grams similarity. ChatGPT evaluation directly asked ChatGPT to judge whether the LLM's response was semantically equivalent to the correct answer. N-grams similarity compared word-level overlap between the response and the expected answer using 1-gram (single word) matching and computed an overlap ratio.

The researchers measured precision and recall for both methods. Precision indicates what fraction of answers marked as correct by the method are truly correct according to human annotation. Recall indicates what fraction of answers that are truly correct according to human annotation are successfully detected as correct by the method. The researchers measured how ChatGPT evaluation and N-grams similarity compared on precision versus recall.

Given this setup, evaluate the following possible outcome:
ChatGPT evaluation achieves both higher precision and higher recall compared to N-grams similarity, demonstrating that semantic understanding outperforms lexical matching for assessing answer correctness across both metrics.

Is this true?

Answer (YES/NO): NO